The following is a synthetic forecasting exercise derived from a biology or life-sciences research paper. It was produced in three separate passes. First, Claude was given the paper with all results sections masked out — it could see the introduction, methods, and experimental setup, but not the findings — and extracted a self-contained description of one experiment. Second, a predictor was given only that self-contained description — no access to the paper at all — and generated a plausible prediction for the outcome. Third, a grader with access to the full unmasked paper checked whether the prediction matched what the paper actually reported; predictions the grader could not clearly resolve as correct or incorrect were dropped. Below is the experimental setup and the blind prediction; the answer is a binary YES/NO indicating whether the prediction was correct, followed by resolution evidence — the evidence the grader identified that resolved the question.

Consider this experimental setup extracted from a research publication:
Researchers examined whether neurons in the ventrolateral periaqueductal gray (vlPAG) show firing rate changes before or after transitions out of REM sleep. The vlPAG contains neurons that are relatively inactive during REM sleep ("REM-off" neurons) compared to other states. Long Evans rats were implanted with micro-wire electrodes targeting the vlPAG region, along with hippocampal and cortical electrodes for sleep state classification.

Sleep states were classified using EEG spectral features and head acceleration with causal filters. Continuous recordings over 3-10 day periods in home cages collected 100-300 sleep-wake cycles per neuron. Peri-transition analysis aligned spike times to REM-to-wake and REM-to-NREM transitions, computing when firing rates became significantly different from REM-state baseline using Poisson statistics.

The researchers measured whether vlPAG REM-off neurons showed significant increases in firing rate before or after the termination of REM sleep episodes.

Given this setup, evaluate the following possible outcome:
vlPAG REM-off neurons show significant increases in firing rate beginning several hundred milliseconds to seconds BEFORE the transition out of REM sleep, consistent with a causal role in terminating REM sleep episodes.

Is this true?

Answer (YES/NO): YES